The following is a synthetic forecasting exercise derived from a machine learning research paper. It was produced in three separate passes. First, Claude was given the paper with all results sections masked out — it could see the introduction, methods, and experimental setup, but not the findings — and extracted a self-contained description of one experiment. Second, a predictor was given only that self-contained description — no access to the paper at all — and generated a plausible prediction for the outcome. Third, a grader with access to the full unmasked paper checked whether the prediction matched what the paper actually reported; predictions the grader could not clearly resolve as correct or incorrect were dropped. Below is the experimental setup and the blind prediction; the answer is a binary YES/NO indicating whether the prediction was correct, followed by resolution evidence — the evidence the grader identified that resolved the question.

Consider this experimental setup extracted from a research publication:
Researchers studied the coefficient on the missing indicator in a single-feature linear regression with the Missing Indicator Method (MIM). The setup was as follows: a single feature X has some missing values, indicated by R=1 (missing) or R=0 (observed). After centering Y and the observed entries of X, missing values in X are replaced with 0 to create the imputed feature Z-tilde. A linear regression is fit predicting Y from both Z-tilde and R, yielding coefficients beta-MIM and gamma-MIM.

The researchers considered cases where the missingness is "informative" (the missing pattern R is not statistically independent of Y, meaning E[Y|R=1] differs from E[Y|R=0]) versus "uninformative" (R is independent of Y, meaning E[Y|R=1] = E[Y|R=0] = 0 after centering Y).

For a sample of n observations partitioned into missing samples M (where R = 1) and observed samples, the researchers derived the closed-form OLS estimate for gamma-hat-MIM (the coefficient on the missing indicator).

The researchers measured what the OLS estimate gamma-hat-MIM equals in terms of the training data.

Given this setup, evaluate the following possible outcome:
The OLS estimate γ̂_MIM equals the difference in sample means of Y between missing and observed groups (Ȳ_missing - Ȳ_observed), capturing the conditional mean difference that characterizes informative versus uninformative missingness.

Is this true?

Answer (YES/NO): NO